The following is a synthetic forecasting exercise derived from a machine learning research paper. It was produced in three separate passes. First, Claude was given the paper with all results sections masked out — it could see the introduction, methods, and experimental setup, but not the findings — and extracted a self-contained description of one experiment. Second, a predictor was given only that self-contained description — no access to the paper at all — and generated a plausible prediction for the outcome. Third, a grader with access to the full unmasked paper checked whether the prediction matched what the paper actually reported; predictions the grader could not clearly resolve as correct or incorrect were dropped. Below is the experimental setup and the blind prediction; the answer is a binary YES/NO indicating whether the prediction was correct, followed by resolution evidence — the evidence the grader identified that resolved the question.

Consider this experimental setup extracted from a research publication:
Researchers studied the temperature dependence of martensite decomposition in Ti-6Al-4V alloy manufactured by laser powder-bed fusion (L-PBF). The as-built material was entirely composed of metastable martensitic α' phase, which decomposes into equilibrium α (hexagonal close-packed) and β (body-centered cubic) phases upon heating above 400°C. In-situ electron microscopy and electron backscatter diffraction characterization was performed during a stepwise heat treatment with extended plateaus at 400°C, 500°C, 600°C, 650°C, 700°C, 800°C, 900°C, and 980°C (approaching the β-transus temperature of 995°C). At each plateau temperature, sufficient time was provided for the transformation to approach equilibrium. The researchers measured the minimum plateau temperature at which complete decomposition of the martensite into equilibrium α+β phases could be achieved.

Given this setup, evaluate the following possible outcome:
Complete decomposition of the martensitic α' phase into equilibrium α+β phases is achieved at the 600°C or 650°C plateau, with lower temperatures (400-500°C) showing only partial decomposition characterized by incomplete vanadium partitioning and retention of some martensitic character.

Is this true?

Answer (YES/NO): NO